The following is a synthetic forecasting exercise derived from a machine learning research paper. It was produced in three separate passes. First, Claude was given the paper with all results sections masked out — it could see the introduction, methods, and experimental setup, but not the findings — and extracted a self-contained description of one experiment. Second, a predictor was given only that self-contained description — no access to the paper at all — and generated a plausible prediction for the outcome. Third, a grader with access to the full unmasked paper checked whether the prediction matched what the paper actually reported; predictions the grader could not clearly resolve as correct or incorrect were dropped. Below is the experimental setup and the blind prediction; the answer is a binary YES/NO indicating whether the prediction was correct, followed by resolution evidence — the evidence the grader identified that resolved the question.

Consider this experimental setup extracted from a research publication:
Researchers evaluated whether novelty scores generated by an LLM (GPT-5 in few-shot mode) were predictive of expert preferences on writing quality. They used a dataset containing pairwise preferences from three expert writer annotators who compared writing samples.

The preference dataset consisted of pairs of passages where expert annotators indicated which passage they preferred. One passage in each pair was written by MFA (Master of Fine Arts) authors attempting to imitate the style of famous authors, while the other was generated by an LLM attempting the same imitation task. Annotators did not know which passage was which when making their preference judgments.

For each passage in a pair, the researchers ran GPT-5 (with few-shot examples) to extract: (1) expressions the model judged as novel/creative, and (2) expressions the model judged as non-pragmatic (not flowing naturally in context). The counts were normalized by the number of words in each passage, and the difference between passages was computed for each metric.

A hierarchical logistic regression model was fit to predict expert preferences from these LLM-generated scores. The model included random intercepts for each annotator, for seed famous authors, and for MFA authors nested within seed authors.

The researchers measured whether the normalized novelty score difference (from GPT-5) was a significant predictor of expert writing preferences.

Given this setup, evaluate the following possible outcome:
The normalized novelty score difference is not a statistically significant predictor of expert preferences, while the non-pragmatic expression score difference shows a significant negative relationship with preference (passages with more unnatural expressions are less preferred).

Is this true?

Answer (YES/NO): NO